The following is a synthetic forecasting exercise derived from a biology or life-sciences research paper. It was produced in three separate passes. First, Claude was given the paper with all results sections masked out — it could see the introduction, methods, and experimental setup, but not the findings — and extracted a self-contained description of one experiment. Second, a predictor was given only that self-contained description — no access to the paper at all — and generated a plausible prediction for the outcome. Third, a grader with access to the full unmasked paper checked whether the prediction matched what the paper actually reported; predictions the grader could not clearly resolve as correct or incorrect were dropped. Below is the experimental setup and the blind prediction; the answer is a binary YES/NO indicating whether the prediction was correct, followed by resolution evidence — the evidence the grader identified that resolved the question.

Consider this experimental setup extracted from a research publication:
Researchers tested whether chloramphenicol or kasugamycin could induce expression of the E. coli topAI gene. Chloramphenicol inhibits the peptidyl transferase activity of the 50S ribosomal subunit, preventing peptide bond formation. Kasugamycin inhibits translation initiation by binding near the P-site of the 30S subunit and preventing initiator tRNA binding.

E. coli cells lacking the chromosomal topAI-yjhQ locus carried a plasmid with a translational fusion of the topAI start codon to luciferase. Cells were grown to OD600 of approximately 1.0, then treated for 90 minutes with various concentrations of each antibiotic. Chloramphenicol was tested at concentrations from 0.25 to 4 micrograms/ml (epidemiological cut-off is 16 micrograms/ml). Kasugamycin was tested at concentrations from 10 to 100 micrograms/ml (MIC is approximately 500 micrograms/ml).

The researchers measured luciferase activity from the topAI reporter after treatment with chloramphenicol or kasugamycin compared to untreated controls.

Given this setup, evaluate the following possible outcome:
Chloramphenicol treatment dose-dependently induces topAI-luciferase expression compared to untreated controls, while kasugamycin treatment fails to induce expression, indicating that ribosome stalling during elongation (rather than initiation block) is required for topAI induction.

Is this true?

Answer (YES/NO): NO